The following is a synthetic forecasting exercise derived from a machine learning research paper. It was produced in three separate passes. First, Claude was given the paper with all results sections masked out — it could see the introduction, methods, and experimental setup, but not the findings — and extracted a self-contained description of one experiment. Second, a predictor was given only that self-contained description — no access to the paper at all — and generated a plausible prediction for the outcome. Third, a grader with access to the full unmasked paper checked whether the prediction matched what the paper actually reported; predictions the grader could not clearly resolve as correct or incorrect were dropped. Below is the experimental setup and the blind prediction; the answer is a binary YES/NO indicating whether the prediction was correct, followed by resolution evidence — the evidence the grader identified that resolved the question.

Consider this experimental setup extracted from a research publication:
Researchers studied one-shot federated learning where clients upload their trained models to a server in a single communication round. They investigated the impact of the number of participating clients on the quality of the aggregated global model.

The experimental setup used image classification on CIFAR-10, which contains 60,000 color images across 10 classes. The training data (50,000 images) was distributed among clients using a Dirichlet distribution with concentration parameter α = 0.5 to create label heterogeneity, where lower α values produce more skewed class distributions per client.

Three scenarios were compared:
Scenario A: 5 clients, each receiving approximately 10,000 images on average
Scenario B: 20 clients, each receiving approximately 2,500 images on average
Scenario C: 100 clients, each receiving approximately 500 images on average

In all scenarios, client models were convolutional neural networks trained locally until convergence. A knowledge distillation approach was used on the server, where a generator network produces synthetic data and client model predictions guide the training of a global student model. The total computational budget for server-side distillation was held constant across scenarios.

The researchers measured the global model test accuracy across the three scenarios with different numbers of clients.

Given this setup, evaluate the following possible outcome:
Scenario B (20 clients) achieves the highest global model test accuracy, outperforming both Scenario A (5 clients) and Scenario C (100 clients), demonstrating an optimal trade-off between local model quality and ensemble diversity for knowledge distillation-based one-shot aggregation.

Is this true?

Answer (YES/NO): NO